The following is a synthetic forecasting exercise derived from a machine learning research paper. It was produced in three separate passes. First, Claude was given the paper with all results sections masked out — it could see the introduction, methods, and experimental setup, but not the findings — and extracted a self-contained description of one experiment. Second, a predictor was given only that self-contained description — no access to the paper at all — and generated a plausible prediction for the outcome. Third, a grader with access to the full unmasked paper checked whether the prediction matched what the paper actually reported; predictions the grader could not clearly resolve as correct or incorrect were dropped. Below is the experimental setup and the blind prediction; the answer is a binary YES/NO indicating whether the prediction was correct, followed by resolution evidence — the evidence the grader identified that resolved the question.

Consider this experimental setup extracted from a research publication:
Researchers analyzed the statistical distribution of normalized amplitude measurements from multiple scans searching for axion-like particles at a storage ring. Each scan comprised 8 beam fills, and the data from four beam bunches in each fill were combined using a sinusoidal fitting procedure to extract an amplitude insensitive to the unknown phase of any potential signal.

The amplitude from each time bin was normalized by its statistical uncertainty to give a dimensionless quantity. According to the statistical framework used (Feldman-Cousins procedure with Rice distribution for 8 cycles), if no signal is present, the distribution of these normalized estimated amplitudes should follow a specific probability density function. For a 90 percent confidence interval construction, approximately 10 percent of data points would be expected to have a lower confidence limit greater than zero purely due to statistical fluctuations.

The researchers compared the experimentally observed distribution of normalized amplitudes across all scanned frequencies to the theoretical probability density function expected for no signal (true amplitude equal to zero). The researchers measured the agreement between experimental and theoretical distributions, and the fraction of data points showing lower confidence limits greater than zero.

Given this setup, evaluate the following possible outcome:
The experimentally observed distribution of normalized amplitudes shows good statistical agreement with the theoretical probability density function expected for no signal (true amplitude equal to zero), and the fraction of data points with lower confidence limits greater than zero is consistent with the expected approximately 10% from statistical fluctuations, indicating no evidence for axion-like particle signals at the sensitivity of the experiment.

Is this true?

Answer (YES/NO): YES